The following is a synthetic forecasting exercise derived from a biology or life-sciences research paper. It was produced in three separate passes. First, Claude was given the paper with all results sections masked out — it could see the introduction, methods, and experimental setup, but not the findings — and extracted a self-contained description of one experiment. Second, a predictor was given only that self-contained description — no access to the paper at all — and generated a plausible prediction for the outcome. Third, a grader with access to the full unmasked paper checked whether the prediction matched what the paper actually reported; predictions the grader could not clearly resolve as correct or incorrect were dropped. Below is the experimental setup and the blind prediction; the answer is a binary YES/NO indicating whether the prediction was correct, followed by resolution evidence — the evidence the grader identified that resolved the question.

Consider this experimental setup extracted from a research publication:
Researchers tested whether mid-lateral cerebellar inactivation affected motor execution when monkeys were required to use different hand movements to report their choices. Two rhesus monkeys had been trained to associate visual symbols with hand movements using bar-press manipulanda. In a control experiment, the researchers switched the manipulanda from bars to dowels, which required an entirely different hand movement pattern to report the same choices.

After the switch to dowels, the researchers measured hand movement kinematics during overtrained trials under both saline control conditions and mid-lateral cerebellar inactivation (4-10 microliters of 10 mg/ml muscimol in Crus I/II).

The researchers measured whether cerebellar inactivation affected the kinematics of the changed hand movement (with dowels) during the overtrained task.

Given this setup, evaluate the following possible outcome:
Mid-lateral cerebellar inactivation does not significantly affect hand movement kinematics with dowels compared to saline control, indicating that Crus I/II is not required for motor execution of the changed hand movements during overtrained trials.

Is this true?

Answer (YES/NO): YES